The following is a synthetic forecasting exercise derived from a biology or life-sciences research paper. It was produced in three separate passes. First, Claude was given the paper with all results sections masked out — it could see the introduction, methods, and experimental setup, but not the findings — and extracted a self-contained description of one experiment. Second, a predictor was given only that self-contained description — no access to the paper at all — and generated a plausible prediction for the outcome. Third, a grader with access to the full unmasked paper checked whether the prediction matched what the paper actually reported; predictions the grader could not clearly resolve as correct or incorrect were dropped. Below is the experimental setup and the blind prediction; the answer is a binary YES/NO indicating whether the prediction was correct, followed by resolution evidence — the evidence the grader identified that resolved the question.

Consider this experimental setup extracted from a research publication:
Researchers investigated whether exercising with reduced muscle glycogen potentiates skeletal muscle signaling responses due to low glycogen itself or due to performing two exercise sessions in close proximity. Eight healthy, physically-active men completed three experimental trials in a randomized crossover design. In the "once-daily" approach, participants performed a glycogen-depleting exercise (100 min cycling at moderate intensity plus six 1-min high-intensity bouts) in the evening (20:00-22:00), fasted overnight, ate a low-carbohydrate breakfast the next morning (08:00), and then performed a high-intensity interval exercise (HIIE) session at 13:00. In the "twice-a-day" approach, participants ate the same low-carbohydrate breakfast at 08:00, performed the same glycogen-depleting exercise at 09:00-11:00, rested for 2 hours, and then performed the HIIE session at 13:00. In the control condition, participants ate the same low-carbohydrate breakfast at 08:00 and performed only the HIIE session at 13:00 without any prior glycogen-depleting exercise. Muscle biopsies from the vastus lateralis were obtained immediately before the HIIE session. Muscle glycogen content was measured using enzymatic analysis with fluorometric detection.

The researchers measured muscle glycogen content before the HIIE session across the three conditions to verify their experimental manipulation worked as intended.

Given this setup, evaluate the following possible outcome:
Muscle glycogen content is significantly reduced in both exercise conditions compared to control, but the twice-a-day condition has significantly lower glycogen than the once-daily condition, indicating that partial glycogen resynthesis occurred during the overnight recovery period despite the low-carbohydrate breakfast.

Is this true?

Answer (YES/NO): NO